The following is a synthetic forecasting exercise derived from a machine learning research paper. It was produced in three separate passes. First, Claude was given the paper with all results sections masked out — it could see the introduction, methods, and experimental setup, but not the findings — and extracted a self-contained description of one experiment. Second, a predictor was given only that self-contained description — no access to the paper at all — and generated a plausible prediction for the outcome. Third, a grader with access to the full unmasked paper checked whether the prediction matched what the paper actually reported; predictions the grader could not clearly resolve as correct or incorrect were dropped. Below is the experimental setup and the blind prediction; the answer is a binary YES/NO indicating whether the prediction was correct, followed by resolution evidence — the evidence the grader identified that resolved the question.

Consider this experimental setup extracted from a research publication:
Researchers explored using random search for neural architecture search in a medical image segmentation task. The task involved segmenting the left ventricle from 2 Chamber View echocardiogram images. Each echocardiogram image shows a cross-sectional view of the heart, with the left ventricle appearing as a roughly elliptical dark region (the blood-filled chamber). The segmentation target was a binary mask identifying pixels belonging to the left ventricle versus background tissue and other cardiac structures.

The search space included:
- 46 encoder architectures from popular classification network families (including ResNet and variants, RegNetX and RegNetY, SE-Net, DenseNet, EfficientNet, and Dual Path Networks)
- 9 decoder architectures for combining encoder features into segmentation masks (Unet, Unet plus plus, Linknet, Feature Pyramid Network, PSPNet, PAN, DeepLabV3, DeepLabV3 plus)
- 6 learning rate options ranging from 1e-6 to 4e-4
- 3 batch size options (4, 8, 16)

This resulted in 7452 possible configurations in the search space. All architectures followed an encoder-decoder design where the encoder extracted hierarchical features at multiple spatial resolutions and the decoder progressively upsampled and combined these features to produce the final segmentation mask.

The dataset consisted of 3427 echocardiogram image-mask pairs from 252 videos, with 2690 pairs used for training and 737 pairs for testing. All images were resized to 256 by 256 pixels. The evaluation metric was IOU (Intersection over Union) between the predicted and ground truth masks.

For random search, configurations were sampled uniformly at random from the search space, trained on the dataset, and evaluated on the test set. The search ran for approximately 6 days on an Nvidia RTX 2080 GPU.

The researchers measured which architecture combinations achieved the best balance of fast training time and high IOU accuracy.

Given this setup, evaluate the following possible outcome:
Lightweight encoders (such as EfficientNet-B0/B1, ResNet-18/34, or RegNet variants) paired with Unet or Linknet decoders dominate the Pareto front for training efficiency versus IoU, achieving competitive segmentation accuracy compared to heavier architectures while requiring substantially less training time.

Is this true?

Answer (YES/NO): NO